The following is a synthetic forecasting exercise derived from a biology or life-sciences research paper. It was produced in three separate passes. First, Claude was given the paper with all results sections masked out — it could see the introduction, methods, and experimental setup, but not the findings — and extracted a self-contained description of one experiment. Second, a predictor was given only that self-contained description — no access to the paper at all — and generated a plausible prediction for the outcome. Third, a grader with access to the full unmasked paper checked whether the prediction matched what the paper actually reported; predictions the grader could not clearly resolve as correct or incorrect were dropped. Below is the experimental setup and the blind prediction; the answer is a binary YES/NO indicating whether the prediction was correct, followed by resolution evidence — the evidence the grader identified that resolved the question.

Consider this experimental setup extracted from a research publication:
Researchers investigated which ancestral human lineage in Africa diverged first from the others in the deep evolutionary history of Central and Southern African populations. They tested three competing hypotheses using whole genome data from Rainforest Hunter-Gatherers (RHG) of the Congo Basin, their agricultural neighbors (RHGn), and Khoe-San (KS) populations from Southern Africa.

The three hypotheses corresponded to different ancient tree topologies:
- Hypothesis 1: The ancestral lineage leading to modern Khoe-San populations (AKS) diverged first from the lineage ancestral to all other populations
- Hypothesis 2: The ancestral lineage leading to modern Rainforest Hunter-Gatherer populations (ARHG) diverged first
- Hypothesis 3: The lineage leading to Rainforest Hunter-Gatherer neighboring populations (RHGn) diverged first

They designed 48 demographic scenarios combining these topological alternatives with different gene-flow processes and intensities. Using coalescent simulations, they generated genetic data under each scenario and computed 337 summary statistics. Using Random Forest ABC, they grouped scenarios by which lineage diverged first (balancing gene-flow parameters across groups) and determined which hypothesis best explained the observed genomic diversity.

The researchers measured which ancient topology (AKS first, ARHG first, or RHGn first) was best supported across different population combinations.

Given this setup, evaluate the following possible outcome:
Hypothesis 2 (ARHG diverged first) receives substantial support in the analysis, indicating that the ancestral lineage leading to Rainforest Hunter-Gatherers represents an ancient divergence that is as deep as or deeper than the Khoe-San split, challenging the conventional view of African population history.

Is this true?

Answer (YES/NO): NO